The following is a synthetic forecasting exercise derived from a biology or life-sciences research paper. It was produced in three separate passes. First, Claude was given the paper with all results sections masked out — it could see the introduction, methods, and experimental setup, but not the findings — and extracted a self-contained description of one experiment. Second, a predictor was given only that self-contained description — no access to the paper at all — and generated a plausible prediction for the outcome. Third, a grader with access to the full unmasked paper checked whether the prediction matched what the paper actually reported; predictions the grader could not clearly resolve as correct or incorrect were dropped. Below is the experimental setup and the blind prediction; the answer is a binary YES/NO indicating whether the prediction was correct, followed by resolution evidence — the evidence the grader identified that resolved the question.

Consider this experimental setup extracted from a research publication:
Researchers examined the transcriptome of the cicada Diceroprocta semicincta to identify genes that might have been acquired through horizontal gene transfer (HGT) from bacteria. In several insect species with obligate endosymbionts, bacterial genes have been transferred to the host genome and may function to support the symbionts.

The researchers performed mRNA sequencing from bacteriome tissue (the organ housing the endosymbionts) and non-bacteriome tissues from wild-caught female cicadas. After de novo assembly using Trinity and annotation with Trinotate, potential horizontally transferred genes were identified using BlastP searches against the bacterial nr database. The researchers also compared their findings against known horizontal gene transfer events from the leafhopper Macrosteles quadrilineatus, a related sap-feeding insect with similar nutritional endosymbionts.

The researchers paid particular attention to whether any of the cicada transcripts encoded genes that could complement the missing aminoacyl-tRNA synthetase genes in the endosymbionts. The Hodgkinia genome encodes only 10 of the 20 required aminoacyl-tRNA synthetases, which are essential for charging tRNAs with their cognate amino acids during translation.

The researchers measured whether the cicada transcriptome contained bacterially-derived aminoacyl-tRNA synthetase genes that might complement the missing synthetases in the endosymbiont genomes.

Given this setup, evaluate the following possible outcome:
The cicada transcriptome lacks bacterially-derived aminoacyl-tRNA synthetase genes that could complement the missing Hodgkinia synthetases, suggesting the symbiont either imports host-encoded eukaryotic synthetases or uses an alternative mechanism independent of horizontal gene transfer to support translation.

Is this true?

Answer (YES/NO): YES